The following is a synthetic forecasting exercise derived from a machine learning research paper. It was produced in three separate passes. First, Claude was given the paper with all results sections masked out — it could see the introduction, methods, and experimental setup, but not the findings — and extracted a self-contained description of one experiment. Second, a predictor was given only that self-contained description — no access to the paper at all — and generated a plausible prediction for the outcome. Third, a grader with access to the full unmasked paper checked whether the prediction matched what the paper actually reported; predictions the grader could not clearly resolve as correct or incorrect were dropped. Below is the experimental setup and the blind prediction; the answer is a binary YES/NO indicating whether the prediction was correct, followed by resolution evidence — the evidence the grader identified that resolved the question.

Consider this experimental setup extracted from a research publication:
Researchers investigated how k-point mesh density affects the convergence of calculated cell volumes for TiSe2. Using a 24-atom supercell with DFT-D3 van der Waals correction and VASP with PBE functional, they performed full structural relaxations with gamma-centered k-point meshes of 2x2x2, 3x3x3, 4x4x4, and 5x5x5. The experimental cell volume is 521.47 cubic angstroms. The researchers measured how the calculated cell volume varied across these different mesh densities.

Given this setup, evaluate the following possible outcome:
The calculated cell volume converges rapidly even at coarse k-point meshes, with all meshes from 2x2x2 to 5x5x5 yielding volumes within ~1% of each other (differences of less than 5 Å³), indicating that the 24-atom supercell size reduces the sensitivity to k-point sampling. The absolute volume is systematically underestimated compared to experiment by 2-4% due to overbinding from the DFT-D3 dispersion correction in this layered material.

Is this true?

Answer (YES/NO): NO